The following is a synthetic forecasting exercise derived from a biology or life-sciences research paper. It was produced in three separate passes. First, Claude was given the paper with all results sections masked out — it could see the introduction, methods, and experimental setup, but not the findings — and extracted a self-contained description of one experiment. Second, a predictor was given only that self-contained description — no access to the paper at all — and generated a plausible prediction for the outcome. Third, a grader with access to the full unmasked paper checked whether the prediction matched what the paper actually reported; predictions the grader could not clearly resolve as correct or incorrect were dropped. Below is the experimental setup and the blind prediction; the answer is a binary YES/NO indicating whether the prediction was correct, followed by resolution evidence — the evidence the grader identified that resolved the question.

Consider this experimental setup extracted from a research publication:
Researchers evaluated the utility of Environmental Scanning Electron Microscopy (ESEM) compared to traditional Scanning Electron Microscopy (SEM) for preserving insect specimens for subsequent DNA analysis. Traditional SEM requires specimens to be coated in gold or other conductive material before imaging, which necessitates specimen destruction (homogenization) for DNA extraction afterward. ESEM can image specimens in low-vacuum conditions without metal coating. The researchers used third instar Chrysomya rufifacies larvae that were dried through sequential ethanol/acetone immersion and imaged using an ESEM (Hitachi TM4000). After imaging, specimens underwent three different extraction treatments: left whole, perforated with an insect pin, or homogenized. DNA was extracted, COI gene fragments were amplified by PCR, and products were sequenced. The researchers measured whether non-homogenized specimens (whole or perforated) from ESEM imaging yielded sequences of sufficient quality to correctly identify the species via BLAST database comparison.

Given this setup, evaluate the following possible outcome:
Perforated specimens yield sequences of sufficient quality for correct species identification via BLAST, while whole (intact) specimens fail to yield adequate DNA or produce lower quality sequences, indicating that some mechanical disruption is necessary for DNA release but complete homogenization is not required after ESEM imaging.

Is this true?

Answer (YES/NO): NO